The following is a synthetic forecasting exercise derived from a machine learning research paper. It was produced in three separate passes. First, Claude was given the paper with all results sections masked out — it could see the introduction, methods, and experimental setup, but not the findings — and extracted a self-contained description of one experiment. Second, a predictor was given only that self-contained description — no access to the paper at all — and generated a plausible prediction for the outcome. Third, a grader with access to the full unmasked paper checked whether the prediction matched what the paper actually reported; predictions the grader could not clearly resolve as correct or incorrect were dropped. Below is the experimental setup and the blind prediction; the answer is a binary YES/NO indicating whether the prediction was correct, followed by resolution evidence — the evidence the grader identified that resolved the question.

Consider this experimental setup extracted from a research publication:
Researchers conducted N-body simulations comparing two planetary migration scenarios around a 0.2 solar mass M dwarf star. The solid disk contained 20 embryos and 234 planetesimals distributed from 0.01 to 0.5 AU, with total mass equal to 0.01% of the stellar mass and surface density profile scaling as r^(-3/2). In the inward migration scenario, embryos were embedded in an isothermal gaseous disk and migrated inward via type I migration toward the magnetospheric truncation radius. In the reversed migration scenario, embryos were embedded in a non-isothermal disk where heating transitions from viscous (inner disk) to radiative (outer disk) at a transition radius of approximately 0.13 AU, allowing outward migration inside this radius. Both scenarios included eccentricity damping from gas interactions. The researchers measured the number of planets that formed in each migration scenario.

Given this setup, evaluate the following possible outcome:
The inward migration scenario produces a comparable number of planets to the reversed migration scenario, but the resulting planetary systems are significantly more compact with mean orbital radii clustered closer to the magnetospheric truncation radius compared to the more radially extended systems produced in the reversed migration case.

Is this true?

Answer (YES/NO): YES